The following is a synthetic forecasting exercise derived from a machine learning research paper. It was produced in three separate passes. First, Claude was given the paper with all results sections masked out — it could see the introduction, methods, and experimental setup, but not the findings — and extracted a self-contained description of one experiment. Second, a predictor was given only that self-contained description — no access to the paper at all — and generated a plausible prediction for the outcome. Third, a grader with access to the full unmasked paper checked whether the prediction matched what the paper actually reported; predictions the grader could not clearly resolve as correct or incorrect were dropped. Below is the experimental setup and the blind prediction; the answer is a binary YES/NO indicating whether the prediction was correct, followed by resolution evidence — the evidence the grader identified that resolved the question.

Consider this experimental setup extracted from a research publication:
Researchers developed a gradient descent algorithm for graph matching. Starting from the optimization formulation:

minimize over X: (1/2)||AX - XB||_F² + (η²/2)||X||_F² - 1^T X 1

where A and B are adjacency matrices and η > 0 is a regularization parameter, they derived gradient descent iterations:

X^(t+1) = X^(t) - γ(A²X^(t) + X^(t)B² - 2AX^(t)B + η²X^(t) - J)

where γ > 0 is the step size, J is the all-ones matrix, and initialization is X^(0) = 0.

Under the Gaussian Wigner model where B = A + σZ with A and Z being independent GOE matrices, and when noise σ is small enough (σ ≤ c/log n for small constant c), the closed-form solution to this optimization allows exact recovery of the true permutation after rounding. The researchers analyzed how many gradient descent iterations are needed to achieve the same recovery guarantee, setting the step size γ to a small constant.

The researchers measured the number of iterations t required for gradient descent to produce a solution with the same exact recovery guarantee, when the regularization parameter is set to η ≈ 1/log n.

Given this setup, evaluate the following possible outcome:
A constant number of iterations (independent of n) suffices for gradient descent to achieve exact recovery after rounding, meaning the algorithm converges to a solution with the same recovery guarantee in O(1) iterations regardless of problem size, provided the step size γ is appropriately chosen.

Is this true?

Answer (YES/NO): NO